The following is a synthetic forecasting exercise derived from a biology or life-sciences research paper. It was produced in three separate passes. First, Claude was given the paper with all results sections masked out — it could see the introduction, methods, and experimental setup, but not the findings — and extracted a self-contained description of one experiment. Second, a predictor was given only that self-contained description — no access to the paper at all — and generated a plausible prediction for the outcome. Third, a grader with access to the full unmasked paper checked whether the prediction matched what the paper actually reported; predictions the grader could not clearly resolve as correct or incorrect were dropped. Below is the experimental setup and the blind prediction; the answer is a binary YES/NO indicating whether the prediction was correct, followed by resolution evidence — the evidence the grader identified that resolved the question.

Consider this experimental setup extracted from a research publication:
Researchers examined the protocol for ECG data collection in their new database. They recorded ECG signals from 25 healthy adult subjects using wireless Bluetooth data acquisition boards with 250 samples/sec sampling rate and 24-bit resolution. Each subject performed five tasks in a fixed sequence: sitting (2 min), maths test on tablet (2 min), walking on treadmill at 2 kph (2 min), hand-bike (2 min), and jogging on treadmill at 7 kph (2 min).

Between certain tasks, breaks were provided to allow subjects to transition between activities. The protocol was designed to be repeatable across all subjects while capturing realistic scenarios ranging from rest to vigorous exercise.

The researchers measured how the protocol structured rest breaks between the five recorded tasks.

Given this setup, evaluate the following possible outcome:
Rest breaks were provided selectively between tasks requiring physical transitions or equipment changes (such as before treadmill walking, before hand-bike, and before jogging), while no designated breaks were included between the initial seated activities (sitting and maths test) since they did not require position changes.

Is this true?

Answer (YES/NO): YES